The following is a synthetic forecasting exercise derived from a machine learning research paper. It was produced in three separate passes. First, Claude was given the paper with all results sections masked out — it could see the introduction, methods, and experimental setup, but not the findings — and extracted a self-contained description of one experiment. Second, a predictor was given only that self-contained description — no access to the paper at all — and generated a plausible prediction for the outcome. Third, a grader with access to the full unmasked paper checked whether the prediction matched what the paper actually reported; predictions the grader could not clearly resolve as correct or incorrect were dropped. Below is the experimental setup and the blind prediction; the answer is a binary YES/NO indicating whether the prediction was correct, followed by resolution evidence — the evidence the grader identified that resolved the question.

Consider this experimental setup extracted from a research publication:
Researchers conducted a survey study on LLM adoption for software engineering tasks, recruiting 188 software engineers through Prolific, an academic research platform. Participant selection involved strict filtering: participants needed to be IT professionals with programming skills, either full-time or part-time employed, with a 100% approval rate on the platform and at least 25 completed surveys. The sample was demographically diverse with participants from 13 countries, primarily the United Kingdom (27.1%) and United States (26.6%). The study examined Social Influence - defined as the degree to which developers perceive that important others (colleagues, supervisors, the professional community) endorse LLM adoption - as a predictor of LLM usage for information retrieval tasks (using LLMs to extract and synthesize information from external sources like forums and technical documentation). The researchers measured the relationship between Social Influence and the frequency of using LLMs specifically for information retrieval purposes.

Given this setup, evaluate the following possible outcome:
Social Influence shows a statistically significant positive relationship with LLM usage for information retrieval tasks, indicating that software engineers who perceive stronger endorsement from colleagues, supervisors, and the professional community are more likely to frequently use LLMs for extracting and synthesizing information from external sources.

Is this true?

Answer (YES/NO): YES